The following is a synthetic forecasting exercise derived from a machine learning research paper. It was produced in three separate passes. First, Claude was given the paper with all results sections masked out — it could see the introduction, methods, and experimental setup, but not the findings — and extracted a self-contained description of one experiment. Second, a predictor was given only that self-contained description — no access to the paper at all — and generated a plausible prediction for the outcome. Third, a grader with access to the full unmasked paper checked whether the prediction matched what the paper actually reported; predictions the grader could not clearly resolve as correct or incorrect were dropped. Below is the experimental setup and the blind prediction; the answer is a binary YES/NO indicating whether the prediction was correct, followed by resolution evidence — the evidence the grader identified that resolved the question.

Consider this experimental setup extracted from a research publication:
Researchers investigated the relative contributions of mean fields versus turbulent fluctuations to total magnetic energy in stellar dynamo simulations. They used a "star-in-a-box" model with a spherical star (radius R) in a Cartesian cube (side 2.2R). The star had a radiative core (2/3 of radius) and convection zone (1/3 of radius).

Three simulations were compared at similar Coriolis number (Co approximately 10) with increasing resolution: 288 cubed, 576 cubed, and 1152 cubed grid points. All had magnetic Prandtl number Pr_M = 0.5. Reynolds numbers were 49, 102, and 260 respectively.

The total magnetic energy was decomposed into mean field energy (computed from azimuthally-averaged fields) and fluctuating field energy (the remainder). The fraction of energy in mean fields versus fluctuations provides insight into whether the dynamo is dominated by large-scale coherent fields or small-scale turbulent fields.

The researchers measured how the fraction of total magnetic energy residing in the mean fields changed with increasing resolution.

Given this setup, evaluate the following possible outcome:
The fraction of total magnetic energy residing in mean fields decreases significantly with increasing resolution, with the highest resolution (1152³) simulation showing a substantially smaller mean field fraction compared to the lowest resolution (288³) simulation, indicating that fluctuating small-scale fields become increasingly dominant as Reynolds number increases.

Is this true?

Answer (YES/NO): YES